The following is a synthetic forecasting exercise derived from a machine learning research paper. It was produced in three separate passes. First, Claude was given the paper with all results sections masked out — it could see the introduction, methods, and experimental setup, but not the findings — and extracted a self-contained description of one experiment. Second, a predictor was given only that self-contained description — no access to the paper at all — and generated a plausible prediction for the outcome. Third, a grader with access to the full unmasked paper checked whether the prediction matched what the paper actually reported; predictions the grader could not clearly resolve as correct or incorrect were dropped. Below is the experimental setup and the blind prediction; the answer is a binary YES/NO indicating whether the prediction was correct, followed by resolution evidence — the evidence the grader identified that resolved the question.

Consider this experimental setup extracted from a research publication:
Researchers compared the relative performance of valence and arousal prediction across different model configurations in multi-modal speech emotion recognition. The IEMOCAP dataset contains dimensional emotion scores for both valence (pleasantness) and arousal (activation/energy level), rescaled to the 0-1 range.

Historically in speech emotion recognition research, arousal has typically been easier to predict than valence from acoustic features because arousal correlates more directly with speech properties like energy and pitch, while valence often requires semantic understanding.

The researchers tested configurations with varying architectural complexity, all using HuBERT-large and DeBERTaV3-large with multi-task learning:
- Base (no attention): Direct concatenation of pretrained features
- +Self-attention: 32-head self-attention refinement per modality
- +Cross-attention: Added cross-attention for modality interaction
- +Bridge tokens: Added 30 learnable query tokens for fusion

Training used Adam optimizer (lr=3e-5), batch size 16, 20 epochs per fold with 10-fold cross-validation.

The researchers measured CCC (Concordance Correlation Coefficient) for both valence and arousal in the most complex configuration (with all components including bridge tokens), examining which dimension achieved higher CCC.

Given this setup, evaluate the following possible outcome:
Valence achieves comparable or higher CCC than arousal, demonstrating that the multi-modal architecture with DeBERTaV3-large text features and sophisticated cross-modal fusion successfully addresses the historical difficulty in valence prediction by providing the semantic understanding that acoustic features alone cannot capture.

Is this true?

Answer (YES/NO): YES